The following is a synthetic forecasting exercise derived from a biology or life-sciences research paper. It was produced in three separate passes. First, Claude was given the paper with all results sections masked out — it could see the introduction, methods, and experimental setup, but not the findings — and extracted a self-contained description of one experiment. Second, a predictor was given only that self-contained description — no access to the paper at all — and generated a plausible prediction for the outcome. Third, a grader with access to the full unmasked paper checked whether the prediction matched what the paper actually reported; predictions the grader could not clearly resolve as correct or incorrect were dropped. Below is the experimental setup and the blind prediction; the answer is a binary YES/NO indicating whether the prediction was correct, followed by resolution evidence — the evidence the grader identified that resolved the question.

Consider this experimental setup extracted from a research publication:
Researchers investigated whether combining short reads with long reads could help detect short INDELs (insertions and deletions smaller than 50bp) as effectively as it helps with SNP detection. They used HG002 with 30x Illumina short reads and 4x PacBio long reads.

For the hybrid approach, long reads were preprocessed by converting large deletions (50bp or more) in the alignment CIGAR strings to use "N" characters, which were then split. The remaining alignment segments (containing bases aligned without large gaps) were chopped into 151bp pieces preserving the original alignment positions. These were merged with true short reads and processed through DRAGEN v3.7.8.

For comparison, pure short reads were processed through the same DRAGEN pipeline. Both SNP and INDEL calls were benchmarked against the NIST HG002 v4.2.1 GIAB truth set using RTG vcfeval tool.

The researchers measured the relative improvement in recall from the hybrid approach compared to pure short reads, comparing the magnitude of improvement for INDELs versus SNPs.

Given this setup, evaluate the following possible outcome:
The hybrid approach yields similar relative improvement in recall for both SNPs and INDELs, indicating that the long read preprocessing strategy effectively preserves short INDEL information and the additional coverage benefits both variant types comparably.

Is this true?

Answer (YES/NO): NO